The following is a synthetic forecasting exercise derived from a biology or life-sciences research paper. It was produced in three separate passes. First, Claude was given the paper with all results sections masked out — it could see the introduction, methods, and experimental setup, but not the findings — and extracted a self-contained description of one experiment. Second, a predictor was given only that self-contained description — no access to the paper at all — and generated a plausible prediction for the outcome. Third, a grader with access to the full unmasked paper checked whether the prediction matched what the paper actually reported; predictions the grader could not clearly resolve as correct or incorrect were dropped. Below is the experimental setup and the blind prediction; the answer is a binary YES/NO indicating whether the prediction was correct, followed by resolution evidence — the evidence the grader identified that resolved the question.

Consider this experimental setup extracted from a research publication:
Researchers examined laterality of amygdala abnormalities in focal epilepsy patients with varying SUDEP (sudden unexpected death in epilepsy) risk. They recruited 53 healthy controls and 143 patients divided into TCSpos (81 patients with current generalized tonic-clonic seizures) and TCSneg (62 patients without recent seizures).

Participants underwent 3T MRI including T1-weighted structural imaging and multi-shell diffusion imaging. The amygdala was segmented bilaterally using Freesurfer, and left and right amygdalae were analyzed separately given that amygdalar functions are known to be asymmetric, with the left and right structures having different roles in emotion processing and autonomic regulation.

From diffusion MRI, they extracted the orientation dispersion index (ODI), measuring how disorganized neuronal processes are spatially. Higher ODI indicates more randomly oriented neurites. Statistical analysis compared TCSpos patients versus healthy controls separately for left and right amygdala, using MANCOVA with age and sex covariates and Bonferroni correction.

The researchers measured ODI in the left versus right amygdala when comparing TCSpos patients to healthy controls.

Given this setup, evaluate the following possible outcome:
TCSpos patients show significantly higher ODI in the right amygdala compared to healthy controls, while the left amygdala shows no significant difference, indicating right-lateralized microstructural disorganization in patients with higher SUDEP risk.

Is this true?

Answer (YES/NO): NO